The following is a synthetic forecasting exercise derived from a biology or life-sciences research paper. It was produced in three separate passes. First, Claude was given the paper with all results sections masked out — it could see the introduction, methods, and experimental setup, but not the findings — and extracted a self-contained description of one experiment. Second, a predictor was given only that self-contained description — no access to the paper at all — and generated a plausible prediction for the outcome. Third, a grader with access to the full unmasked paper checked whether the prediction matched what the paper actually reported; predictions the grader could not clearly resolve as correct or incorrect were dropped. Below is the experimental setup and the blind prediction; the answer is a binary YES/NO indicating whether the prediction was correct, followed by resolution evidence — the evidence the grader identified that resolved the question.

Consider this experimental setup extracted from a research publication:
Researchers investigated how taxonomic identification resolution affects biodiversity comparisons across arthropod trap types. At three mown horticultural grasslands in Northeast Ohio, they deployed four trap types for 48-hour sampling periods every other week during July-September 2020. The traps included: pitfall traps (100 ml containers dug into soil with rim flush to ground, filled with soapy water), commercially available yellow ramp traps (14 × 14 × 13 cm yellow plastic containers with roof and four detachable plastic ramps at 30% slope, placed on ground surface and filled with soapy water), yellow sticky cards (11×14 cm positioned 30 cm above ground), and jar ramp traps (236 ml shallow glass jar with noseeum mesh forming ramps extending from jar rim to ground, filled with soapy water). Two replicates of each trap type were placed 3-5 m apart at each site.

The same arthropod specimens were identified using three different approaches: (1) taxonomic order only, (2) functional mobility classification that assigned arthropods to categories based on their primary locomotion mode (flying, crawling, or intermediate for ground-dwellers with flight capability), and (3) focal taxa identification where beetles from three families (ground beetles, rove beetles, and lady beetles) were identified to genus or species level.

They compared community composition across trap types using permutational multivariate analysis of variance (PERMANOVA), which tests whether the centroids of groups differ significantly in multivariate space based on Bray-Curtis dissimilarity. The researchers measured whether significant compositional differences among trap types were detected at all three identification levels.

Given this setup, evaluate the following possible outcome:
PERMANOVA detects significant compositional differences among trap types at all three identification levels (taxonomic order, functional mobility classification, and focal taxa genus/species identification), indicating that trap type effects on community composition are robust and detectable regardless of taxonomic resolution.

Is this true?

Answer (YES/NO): NO